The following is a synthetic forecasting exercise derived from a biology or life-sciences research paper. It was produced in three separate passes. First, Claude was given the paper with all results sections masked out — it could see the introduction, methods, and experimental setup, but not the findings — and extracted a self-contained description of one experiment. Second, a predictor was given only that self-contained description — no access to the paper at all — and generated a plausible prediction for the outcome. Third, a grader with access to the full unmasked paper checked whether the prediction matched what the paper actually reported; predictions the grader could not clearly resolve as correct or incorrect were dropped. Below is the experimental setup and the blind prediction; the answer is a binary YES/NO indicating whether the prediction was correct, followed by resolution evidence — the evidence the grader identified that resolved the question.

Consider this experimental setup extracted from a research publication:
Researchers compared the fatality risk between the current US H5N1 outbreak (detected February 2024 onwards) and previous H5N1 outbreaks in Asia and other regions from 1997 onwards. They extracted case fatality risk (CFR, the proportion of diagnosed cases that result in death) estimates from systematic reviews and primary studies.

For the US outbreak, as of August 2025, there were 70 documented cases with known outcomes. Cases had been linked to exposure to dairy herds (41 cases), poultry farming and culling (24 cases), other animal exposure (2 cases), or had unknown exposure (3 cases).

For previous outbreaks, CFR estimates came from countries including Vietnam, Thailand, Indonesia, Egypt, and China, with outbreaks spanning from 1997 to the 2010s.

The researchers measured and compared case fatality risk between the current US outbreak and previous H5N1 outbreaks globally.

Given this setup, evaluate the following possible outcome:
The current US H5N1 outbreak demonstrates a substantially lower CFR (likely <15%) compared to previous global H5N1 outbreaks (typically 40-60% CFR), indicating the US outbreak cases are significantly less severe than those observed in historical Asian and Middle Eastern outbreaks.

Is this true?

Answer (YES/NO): YES